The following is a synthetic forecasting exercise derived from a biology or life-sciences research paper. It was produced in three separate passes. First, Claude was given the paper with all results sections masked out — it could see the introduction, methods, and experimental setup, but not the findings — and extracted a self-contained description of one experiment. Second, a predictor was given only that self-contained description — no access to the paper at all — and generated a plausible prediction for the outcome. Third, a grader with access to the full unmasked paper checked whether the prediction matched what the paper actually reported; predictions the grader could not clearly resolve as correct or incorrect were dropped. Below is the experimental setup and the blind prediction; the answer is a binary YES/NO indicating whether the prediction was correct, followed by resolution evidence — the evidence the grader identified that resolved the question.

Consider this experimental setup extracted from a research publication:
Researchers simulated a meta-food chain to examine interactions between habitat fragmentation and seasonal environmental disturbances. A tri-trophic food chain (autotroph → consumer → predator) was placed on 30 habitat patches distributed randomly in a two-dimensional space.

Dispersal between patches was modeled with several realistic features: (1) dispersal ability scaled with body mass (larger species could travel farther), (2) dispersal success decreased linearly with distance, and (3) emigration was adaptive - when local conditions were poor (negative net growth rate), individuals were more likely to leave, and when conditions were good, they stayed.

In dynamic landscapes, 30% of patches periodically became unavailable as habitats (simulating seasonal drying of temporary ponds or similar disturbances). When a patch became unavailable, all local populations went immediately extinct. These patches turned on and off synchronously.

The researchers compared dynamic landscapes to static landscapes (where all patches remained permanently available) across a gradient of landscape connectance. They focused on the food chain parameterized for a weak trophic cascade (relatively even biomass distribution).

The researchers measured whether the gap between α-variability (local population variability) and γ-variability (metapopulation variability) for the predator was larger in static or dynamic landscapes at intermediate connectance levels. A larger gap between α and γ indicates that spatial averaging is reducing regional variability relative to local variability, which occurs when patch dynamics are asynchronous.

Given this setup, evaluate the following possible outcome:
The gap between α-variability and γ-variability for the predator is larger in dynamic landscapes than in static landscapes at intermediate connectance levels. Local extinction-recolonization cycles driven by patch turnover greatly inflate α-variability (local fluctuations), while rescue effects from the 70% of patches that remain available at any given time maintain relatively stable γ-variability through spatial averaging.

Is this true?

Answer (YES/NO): NO